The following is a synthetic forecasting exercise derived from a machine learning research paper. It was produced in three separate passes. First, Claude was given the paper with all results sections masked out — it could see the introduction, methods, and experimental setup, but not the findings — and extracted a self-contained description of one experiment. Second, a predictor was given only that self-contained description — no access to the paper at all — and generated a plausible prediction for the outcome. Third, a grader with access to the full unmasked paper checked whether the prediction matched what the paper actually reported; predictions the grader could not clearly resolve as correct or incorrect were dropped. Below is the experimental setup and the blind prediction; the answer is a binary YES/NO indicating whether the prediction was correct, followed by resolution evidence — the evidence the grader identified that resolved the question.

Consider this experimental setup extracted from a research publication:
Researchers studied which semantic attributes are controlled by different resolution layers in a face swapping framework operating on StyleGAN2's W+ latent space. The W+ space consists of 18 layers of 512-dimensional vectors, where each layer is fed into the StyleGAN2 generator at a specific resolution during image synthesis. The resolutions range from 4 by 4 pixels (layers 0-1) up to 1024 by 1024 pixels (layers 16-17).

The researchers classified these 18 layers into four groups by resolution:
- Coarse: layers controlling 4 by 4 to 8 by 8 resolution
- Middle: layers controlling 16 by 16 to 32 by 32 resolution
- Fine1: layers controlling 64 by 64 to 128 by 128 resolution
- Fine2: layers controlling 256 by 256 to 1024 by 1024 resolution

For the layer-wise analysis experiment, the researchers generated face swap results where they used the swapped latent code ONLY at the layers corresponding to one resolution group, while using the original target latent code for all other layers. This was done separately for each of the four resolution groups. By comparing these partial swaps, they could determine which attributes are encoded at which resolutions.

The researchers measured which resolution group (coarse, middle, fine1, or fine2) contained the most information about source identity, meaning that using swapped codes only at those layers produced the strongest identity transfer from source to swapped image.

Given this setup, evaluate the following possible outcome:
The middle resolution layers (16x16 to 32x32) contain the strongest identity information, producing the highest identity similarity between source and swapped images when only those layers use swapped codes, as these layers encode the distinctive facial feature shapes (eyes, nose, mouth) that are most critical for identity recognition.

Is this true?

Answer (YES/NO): YES